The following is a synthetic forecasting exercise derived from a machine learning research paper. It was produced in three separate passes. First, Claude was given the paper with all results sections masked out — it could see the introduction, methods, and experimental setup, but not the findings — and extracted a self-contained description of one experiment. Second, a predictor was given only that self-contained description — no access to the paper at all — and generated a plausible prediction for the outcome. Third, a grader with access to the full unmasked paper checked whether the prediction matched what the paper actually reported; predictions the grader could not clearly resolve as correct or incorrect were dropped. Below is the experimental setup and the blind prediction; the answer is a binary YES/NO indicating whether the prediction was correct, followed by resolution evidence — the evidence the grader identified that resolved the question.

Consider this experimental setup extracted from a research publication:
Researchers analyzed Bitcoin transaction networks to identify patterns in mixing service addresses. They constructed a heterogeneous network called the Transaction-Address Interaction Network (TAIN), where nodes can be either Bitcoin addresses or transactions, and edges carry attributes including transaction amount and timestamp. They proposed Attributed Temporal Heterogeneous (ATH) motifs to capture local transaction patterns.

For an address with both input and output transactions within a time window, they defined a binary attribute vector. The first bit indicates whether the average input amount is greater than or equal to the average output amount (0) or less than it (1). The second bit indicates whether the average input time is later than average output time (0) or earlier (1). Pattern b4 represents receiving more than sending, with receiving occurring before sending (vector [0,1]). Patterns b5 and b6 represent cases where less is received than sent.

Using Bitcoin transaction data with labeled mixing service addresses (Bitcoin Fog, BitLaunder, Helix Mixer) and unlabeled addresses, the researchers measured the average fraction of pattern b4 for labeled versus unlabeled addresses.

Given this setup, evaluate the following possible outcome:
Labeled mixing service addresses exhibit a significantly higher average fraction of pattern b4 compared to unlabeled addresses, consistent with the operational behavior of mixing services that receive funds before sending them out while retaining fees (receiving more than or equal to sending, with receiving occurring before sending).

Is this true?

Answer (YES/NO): YES